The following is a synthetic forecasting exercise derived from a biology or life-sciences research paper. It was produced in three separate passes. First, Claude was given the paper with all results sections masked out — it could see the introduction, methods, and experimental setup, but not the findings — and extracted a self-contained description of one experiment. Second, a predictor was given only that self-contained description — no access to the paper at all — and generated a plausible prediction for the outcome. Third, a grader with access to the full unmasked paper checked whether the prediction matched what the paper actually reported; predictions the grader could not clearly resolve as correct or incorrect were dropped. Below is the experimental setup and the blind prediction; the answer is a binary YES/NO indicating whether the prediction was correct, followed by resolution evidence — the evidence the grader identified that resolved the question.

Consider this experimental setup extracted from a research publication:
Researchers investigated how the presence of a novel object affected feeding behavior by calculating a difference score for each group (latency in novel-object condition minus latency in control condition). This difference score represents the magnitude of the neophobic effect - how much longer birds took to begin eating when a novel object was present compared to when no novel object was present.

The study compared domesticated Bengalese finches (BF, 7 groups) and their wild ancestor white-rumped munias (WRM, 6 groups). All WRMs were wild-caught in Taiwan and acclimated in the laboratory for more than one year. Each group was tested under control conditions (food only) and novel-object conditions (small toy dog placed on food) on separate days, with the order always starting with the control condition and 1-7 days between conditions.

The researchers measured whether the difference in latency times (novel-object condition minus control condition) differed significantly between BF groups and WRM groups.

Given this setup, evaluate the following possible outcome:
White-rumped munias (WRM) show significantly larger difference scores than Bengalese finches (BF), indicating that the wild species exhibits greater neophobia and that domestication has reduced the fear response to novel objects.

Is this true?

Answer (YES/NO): YES